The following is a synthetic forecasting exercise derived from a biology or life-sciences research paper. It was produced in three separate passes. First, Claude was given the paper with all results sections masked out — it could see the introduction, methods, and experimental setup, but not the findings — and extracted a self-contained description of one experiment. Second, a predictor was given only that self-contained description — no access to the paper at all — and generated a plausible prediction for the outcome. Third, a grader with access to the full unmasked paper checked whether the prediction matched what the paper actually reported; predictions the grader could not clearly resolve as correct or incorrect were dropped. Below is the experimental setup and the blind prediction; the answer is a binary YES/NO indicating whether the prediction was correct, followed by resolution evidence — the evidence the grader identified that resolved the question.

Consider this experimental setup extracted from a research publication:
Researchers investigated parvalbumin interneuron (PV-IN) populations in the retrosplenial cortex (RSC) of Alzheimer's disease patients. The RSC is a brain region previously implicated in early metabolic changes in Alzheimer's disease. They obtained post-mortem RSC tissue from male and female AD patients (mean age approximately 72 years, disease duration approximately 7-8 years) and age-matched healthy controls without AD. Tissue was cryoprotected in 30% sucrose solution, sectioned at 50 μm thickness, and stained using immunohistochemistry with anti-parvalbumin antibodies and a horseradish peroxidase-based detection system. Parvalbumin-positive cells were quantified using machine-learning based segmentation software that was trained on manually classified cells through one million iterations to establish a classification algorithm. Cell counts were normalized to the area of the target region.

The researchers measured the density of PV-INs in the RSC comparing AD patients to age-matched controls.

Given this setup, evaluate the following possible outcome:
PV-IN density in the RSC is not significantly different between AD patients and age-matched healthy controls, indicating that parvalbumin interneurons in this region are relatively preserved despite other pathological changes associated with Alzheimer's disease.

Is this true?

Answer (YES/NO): NO